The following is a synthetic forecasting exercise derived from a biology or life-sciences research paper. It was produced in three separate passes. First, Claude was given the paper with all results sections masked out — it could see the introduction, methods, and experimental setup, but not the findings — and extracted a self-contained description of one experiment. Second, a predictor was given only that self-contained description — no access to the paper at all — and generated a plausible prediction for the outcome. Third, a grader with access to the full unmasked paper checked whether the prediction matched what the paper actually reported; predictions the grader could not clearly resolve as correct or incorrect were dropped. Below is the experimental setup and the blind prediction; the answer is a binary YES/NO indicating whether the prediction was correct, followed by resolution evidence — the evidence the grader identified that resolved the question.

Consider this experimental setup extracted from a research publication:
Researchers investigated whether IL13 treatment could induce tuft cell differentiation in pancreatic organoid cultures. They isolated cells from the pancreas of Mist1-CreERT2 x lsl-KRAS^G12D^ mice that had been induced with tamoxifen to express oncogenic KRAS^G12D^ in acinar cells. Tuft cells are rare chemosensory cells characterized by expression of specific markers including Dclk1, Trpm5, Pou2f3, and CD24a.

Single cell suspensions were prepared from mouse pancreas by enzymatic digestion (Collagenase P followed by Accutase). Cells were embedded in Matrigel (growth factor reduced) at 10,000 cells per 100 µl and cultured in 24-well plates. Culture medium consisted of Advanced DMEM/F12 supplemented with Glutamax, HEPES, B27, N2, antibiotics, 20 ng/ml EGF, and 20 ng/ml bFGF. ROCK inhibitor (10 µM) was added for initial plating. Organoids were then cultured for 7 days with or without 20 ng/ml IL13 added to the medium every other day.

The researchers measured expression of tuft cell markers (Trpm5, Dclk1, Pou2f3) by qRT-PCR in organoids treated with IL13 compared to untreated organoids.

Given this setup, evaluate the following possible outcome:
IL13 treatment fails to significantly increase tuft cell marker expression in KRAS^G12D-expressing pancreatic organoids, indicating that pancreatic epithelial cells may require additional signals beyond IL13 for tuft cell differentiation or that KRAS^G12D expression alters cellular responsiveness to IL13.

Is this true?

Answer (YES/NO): NO